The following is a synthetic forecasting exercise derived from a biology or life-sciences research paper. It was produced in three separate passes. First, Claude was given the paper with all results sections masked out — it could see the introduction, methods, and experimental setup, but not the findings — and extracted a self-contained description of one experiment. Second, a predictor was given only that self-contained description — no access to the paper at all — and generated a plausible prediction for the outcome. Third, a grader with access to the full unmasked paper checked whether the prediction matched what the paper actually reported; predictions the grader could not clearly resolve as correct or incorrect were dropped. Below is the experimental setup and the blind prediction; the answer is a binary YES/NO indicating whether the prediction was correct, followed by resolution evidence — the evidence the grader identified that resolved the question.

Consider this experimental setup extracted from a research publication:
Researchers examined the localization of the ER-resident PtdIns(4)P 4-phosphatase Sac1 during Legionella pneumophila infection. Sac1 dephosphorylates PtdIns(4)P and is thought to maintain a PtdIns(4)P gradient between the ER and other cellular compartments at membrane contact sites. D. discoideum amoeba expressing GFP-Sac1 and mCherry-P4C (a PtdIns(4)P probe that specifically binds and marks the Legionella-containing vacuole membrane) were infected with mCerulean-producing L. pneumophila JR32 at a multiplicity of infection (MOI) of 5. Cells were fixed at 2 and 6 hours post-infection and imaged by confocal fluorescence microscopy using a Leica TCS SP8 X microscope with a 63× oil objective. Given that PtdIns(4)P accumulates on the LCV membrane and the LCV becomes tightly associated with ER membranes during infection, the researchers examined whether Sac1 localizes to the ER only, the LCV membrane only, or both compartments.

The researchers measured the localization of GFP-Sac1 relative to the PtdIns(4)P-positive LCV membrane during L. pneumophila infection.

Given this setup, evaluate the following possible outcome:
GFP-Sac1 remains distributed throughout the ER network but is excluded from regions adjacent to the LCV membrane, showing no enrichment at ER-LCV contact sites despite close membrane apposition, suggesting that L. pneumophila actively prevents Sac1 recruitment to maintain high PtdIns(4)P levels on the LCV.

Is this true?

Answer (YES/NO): NO